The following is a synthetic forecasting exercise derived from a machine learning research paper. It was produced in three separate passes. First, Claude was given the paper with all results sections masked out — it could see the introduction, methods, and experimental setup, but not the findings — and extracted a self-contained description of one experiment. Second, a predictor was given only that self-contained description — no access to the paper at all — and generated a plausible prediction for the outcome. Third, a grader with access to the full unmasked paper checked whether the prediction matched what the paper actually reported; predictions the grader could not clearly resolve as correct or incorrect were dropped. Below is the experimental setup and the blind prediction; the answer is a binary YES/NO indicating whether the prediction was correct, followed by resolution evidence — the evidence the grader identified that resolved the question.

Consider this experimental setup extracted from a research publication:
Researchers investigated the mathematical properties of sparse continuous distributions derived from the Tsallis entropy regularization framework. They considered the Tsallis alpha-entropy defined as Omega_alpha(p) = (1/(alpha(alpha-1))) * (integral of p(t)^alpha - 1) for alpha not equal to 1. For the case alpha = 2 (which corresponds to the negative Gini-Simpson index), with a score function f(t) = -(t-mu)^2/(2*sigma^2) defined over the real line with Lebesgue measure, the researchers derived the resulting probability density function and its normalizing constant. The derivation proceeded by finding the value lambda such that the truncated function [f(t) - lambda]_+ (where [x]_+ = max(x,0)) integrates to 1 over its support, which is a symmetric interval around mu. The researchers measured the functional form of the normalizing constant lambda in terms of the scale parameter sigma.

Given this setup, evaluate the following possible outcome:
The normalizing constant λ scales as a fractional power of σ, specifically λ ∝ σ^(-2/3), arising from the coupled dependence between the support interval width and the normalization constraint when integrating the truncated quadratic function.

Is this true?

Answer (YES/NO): YES